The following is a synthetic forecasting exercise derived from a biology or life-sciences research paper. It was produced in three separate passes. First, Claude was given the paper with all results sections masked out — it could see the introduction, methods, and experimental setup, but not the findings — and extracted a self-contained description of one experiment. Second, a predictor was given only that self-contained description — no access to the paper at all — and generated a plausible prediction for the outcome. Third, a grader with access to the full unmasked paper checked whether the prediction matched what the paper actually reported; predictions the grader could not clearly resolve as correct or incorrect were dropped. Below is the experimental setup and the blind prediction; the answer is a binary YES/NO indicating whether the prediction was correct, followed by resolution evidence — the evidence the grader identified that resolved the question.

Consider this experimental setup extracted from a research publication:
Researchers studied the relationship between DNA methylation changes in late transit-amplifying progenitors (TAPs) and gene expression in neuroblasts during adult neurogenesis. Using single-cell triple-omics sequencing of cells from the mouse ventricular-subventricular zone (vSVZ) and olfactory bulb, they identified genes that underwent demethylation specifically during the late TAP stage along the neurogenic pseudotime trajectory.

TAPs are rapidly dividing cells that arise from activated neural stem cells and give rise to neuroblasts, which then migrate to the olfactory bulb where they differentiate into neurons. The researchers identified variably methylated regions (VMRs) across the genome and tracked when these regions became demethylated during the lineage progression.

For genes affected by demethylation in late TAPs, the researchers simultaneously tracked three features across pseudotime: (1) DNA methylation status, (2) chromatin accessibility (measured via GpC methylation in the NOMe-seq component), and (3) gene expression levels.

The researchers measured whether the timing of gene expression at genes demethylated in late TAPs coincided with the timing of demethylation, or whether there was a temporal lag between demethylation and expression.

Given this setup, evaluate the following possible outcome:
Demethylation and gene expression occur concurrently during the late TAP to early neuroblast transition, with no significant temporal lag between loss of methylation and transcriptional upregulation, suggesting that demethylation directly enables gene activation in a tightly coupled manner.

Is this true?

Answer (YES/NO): NO